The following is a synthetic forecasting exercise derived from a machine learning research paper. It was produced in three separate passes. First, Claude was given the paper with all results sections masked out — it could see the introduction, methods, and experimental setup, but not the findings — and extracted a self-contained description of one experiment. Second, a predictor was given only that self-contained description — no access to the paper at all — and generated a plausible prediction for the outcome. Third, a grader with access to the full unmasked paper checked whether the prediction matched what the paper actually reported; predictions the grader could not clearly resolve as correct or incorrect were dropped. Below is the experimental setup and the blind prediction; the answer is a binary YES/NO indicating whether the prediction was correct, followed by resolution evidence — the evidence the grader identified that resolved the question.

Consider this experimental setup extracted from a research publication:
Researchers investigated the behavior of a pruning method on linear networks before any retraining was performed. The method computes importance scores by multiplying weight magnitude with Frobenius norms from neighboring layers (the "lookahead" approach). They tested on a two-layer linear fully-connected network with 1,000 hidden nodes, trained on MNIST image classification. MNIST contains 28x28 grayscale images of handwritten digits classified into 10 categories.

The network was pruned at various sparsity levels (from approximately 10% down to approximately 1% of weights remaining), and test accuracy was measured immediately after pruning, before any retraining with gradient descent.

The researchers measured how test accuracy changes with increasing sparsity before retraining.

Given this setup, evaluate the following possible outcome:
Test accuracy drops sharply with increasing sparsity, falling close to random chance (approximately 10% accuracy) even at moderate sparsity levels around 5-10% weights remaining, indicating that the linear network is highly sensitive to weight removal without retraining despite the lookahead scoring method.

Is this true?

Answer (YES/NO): NO